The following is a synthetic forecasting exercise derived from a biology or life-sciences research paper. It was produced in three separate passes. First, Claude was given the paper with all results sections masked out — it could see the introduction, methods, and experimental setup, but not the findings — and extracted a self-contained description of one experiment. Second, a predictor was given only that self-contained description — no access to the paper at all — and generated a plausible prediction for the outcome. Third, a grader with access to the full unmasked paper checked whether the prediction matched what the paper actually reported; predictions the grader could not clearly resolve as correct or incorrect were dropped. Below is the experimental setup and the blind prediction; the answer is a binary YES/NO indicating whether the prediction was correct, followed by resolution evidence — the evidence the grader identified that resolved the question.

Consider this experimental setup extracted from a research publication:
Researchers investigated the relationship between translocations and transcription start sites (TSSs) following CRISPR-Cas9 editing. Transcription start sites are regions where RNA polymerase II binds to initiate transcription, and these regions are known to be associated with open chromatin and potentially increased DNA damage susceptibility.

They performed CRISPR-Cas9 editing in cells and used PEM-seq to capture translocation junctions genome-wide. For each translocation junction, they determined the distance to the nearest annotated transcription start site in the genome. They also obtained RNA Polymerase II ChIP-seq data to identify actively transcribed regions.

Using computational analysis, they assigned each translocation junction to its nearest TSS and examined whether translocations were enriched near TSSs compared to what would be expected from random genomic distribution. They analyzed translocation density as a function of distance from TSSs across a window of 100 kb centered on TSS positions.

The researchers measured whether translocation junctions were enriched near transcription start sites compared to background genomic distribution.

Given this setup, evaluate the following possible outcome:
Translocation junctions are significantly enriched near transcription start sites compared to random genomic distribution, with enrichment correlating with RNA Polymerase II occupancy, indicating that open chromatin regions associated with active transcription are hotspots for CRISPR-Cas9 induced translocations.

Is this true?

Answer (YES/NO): YES